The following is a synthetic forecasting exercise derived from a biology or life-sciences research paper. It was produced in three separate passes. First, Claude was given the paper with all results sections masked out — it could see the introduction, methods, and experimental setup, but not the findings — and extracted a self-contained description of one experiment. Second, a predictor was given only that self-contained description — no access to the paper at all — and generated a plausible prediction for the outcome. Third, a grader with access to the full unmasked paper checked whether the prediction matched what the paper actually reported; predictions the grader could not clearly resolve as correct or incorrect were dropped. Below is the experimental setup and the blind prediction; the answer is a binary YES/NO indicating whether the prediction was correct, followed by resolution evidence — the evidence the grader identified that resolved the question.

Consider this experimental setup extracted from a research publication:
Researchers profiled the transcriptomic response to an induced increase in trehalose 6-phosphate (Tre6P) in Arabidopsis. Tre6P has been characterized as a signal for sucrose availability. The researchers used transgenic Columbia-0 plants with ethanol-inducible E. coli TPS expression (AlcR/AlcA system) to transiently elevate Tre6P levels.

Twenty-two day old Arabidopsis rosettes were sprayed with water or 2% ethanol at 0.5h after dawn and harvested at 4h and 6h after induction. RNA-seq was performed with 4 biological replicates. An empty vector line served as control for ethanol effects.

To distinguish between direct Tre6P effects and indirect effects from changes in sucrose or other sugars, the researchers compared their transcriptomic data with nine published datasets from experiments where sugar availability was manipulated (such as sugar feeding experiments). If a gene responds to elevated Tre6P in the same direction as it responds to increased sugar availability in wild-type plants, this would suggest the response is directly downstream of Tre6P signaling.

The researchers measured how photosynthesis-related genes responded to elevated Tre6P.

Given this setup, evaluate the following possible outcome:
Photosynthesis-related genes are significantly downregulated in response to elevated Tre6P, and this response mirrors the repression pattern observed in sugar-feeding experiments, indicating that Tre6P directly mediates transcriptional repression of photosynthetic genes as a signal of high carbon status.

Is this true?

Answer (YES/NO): YES